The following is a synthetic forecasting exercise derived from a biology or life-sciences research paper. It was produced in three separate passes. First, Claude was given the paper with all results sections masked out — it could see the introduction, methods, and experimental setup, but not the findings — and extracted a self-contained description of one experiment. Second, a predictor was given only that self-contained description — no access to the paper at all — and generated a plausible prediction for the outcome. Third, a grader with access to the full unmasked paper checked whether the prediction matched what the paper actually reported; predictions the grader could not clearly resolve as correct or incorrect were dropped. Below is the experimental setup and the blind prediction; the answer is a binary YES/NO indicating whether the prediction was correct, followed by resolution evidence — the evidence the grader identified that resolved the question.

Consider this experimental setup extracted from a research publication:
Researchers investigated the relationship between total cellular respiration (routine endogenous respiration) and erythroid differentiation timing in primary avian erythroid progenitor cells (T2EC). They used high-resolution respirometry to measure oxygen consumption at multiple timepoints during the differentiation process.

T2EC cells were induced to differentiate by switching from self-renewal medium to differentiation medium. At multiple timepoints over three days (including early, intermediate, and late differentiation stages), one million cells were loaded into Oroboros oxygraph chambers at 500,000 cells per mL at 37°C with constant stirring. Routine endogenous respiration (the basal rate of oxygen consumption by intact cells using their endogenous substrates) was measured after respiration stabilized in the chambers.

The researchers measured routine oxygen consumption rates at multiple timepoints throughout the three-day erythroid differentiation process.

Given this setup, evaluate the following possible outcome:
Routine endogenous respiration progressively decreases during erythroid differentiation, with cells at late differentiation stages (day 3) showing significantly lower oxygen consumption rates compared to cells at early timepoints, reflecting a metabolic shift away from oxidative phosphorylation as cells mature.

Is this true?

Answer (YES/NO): NO